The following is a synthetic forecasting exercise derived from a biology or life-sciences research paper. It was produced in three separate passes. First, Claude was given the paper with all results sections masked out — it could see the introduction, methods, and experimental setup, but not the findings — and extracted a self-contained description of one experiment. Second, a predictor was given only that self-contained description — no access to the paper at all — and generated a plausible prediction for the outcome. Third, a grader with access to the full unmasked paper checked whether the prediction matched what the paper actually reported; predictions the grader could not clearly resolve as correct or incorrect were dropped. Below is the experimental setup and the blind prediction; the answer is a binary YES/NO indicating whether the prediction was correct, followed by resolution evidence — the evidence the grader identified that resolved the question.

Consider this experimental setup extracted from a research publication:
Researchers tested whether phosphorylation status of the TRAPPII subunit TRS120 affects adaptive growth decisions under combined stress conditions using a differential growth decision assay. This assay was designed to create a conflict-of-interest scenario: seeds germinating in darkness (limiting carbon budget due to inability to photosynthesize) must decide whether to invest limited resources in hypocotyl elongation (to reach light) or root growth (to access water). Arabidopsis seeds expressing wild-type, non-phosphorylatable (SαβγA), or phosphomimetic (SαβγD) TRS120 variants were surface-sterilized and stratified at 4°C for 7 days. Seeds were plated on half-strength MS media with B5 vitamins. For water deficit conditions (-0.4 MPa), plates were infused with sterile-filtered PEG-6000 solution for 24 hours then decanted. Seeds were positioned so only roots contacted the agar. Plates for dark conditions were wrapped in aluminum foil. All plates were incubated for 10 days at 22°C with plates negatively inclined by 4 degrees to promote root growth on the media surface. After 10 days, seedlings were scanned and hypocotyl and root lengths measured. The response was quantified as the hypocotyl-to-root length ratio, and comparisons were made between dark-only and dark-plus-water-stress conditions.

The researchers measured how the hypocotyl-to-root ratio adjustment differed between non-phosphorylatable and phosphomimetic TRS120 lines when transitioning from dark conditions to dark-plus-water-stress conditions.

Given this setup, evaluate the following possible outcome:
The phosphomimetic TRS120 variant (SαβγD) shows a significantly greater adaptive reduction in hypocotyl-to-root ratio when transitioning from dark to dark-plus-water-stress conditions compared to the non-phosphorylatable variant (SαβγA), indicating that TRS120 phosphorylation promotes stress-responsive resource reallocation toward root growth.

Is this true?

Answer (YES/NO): NO